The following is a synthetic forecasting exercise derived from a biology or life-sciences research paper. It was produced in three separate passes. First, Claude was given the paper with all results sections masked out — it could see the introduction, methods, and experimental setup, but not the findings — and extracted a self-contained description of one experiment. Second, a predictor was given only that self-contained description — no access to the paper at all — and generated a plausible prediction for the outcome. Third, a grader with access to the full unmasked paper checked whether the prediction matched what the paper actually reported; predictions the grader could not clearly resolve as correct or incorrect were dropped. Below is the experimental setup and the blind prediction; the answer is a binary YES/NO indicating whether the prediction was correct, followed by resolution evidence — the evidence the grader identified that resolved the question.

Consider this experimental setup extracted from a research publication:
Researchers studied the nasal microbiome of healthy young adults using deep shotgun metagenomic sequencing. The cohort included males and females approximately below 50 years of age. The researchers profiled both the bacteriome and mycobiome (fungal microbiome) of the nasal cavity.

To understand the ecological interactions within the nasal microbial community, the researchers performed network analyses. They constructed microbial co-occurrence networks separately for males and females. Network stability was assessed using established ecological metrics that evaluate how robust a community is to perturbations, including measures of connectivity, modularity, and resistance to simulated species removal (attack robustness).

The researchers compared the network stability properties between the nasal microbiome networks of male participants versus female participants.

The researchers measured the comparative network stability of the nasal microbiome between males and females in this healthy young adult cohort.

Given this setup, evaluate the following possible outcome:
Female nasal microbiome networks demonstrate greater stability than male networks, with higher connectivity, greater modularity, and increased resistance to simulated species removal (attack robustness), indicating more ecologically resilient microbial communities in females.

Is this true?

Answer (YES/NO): NO